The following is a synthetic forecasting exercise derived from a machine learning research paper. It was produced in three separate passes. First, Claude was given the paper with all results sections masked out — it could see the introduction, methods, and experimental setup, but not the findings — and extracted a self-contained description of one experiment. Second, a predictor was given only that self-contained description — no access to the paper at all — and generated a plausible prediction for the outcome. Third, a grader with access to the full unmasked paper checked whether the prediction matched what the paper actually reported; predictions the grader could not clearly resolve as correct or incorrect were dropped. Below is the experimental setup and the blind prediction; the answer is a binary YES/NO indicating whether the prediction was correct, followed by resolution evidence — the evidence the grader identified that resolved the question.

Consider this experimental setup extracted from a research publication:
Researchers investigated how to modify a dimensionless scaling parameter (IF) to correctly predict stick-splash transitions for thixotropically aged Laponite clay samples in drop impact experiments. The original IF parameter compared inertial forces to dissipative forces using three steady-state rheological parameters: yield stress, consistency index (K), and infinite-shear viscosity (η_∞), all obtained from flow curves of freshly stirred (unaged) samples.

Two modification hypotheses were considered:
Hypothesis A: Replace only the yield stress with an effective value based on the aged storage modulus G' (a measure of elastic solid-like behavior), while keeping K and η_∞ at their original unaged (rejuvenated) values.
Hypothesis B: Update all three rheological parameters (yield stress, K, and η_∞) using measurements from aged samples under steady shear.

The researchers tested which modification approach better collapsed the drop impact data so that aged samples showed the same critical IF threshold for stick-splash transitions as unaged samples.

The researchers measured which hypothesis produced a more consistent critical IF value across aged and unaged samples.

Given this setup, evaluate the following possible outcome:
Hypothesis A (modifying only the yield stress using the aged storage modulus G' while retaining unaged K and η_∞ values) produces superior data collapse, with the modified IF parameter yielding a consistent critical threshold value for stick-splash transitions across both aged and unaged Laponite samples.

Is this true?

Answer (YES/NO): YES